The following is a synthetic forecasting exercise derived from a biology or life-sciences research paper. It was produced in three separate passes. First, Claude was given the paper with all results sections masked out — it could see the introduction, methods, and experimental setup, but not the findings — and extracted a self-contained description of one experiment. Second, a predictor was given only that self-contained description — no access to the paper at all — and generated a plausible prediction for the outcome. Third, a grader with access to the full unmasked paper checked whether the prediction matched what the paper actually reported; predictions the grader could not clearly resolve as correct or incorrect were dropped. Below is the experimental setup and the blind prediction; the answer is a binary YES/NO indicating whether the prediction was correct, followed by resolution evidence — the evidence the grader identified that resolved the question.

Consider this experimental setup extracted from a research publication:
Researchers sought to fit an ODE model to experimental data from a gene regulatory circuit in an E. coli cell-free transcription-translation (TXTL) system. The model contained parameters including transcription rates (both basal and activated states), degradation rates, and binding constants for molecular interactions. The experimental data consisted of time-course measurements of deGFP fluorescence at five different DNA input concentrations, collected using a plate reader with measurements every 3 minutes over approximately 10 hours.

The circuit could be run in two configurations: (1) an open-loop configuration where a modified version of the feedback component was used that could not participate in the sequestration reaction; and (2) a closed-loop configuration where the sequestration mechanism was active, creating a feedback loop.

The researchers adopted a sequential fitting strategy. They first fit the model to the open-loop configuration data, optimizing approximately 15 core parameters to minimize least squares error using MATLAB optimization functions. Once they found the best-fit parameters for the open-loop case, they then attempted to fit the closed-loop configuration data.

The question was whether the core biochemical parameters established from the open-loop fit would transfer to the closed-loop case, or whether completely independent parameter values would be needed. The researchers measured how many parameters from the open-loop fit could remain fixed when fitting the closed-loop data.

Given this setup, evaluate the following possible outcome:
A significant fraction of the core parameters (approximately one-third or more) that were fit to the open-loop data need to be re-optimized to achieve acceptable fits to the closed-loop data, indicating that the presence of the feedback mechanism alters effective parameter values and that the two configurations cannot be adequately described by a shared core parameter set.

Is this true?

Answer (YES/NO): NO